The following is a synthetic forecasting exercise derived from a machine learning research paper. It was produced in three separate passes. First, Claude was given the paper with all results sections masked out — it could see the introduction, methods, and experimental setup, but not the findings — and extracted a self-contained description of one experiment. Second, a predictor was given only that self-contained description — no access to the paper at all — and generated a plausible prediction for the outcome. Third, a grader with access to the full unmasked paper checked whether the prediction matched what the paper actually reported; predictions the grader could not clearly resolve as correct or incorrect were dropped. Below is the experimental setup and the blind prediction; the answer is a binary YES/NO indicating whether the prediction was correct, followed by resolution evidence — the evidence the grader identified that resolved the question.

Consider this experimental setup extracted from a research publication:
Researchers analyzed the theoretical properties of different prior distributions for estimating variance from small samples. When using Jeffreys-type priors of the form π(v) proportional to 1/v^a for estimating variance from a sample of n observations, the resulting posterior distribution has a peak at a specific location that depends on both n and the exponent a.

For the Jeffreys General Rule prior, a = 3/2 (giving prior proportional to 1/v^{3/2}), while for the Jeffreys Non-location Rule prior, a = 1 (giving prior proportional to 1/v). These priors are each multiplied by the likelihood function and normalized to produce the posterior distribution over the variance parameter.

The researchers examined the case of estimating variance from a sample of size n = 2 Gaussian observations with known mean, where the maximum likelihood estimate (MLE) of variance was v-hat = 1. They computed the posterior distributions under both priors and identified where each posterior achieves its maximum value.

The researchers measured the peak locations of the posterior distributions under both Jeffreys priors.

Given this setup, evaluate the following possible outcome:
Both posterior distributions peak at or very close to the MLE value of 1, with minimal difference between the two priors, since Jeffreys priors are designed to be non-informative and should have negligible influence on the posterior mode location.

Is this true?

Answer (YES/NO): NO